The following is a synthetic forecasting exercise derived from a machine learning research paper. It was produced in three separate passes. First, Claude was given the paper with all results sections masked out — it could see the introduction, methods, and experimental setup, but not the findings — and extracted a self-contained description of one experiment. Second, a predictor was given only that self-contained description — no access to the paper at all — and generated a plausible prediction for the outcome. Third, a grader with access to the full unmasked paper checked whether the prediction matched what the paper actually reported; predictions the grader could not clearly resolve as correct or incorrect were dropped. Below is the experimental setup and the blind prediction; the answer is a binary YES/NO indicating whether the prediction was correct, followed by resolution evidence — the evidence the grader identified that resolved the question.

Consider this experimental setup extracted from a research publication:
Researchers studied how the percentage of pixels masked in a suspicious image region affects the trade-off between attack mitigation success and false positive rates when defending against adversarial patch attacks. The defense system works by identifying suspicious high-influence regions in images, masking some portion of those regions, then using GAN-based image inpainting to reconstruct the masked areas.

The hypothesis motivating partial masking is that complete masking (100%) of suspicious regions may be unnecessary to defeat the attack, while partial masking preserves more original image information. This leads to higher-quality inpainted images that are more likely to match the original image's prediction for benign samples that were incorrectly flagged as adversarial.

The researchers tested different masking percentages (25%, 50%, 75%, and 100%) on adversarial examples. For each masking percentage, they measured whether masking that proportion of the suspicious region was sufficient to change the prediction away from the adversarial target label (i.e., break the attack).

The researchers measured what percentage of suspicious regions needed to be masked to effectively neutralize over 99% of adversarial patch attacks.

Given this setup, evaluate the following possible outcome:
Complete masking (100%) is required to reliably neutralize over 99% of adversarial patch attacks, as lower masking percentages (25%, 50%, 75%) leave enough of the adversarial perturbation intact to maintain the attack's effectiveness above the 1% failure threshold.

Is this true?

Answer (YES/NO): NO